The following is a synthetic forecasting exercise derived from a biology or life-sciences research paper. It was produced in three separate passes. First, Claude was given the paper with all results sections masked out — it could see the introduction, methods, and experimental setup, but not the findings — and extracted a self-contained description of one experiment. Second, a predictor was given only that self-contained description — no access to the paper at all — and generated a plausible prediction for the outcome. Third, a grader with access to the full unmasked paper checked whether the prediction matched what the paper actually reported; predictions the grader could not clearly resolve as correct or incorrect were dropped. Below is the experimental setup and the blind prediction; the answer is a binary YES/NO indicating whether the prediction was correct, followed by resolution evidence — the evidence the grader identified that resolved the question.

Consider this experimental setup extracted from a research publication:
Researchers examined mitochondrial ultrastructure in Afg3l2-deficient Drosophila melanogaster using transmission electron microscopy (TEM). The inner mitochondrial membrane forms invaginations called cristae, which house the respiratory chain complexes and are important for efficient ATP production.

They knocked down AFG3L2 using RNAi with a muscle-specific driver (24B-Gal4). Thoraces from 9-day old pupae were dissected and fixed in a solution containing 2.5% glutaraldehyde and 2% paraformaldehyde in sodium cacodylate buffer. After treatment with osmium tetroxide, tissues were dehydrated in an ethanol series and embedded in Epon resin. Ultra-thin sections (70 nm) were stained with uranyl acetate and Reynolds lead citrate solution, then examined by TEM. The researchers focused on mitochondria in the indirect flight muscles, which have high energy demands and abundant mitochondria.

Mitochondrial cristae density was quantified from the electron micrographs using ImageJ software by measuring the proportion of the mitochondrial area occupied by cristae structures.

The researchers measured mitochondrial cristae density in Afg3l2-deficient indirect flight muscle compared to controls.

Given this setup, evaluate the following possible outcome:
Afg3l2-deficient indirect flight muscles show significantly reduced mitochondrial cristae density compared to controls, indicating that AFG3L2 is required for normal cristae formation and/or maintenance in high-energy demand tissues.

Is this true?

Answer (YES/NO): YES